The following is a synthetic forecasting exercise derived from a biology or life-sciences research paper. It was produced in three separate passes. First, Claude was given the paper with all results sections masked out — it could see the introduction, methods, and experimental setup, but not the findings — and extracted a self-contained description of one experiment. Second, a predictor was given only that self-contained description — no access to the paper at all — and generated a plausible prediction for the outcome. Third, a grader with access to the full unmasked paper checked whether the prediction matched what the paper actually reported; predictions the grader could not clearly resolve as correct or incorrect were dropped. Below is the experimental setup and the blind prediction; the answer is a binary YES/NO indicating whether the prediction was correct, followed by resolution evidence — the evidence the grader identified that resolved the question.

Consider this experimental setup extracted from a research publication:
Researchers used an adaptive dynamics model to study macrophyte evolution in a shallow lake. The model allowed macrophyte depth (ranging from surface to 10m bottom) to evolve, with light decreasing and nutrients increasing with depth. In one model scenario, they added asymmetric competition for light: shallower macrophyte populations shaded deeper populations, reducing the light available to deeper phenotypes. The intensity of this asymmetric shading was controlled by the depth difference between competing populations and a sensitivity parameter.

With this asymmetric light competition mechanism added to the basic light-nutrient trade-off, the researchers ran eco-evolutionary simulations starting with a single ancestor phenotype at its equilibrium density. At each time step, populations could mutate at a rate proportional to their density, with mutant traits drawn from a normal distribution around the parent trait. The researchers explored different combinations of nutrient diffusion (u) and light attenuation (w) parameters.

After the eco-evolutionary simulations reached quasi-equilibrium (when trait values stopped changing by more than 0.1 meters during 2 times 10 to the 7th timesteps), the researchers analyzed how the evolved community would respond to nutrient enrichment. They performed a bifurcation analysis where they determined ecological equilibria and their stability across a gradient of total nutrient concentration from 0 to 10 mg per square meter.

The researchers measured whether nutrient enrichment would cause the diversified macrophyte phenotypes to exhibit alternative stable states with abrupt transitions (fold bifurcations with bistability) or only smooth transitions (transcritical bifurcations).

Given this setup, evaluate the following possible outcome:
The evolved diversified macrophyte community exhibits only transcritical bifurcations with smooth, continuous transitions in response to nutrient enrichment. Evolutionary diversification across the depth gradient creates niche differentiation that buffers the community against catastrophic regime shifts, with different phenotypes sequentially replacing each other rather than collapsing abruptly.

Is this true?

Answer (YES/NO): YES